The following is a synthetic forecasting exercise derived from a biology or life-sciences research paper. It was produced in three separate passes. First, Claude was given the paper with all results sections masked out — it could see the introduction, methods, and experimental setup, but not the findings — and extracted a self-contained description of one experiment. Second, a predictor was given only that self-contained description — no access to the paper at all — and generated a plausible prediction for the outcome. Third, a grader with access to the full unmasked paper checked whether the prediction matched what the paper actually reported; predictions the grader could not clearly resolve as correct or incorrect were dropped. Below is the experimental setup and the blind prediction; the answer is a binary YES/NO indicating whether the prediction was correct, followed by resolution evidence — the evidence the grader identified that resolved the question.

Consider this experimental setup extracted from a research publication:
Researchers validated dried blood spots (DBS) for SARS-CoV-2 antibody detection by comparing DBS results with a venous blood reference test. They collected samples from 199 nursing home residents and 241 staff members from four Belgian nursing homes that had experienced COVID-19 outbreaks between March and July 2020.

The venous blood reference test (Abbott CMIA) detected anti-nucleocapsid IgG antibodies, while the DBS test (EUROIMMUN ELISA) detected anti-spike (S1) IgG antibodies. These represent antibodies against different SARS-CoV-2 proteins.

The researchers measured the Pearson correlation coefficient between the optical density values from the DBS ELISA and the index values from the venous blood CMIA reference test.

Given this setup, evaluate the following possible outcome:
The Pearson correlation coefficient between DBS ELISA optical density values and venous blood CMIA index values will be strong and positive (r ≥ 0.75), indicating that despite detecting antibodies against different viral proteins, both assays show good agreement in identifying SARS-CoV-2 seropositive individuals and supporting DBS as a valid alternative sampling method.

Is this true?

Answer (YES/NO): YES